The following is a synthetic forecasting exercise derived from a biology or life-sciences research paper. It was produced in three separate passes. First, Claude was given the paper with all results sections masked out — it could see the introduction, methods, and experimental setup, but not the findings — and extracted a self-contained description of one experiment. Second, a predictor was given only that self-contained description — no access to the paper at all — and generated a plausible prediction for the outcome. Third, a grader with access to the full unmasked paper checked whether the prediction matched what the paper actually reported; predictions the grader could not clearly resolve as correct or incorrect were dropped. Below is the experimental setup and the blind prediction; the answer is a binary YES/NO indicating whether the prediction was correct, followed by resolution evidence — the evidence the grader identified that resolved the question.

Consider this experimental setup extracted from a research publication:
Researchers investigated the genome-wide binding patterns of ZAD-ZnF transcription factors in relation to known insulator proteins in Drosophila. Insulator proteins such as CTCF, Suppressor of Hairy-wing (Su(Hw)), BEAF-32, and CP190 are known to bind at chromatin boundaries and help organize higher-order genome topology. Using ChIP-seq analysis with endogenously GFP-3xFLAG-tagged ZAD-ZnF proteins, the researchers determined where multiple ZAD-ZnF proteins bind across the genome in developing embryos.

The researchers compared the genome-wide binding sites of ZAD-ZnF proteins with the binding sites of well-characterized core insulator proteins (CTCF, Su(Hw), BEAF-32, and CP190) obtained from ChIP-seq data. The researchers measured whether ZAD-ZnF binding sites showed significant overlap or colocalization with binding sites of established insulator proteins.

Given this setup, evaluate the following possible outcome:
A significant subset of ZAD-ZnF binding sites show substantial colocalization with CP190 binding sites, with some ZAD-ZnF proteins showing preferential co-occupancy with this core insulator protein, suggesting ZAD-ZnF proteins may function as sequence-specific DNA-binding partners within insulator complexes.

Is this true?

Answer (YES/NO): YES